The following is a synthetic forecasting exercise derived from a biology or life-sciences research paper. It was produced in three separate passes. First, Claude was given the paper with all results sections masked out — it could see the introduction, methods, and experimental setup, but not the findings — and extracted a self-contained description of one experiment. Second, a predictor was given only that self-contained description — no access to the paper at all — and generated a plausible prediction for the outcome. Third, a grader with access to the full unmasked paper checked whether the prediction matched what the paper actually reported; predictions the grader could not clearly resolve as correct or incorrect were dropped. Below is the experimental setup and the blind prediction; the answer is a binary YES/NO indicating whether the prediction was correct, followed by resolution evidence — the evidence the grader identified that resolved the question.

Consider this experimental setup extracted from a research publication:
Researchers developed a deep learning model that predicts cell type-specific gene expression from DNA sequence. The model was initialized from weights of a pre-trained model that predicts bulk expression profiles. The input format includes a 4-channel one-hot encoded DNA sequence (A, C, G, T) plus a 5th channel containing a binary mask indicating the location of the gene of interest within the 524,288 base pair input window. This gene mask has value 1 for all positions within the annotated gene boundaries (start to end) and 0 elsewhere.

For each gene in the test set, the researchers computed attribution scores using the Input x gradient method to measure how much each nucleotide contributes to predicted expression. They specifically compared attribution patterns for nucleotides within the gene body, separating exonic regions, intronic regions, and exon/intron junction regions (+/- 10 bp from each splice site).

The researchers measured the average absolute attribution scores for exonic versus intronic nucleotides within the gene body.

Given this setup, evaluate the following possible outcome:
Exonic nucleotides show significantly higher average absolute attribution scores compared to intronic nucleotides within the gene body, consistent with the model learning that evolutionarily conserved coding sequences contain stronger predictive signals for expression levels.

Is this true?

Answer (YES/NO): YES